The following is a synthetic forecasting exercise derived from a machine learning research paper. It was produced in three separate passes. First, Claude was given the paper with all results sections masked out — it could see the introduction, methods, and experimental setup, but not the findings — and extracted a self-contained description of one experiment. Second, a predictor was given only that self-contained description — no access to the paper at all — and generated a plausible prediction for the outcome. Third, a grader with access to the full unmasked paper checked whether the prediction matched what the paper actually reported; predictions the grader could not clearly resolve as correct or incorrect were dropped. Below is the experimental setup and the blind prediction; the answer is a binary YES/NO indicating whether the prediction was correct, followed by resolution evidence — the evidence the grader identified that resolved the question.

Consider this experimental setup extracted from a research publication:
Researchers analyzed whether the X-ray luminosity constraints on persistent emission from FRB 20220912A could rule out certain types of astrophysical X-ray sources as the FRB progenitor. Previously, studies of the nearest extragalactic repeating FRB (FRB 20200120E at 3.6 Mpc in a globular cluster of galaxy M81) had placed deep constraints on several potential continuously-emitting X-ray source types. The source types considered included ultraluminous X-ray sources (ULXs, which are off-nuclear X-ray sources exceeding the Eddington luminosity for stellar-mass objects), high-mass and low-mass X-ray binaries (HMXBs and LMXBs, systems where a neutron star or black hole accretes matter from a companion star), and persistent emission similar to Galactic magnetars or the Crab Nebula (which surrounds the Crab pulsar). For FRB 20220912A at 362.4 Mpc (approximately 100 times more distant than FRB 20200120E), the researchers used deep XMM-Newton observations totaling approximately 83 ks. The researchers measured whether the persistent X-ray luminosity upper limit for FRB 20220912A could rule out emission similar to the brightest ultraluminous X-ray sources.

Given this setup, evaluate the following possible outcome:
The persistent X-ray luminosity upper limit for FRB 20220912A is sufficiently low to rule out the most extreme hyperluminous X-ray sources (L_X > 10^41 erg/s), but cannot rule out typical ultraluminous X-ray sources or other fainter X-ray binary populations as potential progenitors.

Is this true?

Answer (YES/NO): NO